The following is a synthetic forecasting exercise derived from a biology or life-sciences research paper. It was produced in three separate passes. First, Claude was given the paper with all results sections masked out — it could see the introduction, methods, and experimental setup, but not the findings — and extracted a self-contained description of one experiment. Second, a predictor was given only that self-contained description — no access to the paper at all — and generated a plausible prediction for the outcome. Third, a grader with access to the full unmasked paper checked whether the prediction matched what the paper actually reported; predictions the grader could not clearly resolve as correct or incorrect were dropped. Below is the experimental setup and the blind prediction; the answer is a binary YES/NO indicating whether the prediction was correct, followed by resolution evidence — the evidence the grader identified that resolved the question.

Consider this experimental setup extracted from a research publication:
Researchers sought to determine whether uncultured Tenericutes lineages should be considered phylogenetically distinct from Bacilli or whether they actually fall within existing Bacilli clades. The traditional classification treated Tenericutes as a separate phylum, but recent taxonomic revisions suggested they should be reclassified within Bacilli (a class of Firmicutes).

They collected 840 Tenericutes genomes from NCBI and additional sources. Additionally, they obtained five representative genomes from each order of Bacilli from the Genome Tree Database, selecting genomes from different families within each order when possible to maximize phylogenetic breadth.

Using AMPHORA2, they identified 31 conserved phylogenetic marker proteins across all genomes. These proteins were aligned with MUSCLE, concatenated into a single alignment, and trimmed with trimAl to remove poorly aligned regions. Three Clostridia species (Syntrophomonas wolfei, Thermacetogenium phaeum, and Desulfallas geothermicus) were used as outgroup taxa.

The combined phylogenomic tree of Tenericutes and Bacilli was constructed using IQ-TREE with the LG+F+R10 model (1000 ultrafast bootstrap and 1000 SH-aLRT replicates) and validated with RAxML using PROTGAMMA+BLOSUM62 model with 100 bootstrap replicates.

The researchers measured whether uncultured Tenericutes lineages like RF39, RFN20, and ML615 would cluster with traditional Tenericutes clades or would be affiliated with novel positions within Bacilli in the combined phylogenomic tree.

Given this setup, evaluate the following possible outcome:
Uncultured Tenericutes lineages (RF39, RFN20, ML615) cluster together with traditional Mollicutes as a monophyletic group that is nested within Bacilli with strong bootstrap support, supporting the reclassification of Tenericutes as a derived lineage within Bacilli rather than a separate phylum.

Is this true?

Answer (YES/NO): NO